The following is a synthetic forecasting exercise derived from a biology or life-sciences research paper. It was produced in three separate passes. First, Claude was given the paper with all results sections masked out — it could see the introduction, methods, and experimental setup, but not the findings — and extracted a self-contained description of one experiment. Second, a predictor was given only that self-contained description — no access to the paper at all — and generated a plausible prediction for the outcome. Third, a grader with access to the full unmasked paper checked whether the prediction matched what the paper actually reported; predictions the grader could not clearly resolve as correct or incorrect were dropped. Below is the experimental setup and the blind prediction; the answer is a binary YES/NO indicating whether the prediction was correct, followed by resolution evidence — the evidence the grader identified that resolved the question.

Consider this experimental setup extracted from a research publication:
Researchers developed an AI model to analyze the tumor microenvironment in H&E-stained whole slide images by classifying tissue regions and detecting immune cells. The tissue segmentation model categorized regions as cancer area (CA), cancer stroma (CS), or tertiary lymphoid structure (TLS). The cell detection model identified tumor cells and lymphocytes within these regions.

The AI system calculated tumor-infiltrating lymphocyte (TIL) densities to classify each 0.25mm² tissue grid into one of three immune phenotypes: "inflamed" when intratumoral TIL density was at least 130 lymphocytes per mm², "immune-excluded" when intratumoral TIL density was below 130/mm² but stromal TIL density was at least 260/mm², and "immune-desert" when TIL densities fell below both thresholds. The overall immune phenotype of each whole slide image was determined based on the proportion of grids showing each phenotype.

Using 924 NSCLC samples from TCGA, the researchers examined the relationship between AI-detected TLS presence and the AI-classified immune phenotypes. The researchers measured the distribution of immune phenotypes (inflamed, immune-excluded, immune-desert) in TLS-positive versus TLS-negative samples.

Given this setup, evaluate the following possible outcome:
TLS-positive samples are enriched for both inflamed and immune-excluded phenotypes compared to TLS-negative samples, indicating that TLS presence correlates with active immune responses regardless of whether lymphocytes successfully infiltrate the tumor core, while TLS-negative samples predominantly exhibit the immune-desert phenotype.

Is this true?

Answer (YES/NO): NO